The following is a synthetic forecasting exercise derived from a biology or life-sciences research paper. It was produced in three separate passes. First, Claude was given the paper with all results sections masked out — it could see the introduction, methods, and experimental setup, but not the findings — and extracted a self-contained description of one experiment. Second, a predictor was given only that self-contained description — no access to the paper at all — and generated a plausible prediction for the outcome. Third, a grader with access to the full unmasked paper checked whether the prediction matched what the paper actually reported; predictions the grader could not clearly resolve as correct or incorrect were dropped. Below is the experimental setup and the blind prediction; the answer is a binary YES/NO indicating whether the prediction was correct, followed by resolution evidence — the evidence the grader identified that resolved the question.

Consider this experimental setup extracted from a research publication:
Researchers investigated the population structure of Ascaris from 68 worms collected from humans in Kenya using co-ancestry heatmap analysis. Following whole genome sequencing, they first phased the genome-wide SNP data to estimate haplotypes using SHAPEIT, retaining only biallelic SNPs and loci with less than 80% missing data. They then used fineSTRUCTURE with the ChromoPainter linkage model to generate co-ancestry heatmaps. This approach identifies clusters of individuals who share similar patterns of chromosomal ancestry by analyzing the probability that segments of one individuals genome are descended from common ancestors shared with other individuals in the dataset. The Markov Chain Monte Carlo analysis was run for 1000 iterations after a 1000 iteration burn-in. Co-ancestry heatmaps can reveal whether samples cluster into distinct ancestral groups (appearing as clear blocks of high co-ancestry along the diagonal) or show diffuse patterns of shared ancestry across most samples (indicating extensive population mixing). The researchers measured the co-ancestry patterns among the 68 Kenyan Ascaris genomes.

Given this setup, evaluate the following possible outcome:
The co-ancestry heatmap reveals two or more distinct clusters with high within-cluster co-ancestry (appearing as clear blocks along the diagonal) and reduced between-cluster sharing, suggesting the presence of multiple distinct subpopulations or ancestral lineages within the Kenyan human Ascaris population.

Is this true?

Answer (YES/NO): YES